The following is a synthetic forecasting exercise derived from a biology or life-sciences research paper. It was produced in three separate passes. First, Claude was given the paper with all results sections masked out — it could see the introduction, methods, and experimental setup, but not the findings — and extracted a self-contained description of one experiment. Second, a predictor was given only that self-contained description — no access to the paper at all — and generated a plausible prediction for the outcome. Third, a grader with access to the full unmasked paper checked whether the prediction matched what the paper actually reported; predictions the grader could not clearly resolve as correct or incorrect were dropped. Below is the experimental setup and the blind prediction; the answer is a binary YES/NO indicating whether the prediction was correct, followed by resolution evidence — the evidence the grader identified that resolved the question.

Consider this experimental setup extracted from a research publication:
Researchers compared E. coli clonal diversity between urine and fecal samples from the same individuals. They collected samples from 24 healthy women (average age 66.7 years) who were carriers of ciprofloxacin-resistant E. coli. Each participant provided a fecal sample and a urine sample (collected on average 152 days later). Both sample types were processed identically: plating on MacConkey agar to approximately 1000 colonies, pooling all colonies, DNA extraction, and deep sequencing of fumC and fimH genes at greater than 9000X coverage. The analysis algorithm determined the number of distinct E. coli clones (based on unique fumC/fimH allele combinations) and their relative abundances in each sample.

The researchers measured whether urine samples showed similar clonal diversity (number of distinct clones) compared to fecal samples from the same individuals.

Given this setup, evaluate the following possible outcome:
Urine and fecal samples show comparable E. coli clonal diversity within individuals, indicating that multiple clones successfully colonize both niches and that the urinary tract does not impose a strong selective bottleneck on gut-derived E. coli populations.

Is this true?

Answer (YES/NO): NO